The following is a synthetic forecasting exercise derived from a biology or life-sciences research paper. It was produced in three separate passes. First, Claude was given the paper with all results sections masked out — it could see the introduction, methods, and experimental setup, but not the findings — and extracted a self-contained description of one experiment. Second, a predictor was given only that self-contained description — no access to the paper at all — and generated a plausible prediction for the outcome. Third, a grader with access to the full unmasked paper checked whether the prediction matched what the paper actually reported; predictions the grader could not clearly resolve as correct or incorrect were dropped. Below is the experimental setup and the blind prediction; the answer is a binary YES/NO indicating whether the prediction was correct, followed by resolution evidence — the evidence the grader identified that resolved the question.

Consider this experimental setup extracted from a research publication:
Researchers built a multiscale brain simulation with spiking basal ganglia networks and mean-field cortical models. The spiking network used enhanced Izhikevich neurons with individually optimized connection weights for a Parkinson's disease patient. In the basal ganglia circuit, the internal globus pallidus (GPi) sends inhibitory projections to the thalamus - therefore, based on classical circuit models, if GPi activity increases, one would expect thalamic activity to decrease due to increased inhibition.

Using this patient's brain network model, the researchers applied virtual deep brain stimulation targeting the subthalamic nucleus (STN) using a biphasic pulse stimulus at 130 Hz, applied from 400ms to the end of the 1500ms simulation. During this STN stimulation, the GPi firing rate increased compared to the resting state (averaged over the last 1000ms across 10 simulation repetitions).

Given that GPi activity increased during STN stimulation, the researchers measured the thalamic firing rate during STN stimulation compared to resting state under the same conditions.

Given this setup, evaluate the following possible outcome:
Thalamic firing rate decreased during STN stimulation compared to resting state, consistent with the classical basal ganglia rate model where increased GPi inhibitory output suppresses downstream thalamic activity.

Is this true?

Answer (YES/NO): NO